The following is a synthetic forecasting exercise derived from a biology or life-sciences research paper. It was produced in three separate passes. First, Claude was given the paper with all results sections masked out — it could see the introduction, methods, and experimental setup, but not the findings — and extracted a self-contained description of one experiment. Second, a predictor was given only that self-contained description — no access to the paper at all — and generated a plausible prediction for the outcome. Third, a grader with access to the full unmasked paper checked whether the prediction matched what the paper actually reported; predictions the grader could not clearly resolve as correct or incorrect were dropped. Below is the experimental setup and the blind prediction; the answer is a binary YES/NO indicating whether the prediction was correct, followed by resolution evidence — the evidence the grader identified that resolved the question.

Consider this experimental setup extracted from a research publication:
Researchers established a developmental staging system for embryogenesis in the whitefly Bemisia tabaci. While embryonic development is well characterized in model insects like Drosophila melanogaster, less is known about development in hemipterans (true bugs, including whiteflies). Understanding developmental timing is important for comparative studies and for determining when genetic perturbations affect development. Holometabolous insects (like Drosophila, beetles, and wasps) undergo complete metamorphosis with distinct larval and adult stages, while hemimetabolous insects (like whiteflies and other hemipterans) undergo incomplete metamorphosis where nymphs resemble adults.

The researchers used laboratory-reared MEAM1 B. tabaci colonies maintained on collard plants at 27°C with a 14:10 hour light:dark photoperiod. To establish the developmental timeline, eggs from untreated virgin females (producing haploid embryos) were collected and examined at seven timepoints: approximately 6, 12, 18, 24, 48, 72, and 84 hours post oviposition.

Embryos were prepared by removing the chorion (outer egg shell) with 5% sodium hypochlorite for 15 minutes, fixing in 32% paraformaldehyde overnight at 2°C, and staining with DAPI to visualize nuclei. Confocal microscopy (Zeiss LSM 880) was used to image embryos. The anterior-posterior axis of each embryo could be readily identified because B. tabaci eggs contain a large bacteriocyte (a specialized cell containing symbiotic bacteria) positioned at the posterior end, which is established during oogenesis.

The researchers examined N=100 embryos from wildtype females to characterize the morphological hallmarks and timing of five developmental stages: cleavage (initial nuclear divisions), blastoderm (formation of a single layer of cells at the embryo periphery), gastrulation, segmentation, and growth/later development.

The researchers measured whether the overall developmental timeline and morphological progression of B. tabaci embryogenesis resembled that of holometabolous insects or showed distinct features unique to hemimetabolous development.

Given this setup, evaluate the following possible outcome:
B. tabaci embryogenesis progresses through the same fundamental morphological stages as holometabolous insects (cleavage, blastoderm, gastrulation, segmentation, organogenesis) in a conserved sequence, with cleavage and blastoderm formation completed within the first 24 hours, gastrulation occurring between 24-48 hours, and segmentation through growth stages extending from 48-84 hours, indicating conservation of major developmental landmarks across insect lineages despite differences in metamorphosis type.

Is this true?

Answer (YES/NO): NO